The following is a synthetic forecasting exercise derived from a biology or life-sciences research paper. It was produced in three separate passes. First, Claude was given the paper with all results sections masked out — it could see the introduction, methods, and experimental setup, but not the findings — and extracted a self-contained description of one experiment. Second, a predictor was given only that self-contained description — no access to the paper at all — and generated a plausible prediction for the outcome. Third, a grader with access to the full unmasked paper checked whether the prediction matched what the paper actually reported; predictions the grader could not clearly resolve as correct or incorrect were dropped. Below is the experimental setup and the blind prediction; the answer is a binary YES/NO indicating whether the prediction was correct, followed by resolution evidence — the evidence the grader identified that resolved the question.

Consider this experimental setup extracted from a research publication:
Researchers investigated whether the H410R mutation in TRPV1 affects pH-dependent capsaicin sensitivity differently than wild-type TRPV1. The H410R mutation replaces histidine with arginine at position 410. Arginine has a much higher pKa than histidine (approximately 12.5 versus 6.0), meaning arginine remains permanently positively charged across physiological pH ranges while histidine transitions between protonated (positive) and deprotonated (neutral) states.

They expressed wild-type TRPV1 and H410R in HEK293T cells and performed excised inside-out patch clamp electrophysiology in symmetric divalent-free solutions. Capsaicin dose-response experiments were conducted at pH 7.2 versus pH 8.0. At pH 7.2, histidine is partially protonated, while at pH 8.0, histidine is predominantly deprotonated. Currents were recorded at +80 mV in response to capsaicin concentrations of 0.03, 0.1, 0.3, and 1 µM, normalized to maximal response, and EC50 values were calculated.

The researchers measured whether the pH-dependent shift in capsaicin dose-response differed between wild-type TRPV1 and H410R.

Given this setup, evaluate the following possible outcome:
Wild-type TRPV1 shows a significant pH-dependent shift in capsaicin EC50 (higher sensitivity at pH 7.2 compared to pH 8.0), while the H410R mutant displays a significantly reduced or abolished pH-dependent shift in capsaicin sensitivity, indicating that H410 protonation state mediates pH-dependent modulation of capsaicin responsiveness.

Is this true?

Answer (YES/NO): NO